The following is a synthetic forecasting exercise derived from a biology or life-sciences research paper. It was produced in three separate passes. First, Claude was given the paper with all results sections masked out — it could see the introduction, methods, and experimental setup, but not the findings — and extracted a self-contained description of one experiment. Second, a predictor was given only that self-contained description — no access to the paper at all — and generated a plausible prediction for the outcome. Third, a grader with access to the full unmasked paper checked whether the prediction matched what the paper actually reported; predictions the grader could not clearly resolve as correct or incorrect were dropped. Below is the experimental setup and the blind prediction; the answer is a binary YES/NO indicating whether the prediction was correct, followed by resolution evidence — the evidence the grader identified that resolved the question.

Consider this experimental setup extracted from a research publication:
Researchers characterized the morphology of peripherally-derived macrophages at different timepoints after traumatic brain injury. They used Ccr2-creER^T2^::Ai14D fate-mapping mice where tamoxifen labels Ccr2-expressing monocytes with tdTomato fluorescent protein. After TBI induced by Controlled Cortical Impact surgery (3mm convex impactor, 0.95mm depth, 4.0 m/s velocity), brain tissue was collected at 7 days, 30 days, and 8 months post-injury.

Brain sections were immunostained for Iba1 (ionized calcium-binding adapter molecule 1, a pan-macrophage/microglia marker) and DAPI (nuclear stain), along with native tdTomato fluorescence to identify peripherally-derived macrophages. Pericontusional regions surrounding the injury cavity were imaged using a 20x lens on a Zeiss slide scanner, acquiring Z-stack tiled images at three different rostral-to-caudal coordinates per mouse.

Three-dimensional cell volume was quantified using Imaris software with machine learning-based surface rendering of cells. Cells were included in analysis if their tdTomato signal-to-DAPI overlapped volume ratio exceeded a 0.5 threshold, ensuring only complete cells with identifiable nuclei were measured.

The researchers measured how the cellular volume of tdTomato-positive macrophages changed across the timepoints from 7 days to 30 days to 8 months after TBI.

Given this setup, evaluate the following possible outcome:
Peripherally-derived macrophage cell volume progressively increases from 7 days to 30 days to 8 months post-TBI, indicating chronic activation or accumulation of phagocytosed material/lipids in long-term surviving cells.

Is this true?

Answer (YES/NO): NO